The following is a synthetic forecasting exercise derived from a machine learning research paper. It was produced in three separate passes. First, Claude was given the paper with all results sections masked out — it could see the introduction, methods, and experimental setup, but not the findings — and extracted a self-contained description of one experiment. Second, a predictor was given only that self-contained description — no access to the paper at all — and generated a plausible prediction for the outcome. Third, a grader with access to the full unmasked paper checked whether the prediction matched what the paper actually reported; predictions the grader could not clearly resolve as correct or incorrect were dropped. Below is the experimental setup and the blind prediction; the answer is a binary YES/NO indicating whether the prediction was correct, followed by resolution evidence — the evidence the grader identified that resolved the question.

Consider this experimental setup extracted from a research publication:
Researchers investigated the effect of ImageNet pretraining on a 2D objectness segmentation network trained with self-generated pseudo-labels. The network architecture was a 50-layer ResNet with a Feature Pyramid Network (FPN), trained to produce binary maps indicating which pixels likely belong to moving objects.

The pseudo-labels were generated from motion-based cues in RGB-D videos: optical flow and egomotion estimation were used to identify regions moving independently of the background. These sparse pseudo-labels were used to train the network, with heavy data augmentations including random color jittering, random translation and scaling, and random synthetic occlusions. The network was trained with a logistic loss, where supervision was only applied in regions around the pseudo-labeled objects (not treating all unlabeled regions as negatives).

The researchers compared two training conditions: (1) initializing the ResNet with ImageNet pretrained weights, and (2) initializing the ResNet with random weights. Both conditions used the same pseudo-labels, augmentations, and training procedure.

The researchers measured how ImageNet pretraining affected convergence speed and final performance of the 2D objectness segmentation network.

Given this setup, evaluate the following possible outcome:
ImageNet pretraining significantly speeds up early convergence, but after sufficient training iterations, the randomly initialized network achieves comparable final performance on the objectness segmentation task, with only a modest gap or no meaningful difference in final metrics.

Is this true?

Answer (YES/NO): YES